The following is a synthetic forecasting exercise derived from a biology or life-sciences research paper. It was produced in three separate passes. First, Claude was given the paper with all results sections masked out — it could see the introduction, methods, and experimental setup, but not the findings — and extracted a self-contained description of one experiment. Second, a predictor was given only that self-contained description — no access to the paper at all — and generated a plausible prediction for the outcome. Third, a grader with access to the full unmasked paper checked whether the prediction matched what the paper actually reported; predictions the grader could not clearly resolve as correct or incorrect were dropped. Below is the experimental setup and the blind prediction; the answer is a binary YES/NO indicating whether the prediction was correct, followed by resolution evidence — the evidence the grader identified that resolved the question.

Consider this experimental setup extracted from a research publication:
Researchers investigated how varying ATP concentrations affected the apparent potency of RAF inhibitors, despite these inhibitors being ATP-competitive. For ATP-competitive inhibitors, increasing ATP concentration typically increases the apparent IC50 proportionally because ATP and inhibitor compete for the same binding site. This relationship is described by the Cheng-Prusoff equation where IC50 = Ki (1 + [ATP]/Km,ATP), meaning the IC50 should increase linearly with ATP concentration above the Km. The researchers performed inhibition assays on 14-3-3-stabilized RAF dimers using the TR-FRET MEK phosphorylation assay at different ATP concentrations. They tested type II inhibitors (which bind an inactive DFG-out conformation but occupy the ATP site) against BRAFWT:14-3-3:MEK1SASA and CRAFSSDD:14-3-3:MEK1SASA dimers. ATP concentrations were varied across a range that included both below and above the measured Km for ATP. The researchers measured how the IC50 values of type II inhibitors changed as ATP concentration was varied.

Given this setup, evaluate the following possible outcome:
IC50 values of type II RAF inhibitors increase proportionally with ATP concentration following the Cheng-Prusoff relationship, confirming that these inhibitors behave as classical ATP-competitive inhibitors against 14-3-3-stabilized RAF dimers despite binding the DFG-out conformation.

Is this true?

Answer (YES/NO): NO